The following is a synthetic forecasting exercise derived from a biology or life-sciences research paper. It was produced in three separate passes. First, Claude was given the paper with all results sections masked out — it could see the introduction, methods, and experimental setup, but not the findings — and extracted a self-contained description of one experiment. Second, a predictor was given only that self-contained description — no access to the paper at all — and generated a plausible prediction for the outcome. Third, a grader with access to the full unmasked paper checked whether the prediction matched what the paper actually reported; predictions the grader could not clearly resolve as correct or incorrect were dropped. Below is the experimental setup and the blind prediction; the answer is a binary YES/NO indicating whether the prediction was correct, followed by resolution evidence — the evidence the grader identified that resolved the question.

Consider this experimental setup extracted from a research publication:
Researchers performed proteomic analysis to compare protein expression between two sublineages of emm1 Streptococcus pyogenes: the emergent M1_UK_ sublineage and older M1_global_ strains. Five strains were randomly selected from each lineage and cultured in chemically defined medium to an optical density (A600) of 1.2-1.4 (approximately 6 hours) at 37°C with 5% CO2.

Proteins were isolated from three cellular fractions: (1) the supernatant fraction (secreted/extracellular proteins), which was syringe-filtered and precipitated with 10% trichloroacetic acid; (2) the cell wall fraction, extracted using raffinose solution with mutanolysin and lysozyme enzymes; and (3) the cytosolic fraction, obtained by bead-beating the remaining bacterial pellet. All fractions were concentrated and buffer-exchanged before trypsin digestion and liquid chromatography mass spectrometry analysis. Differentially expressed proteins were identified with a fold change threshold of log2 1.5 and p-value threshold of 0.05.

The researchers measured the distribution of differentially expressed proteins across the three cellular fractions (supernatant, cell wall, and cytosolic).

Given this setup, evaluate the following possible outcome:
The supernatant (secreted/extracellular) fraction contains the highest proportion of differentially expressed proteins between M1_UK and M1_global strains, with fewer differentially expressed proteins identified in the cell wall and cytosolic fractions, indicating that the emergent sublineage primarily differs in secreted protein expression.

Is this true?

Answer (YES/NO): NO